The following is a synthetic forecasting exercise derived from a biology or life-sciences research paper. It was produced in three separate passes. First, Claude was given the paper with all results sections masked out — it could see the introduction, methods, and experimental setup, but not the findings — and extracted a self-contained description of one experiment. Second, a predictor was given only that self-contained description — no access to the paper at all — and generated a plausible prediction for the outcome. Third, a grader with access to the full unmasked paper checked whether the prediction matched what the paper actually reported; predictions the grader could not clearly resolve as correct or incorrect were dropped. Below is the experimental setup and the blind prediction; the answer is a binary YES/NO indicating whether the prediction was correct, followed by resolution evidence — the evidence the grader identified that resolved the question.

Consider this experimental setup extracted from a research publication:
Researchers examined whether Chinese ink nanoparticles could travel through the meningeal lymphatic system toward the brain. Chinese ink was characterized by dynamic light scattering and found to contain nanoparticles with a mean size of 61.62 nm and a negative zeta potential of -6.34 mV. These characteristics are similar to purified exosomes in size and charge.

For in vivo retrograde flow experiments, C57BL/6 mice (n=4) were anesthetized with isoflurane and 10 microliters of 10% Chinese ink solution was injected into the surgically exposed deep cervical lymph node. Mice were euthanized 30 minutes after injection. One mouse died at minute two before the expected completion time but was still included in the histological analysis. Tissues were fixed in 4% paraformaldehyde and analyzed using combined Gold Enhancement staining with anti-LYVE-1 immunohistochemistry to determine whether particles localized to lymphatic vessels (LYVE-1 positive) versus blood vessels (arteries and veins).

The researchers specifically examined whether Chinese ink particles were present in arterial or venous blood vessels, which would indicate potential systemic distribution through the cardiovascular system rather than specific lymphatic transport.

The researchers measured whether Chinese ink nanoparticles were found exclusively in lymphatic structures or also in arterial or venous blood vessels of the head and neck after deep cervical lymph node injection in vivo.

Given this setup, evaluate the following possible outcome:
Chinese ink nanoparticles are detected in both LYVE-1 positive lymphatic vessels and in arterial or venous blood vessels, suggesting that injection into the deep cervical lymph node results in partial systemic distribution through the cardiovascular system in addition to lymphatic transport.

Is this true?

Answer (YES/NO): NO